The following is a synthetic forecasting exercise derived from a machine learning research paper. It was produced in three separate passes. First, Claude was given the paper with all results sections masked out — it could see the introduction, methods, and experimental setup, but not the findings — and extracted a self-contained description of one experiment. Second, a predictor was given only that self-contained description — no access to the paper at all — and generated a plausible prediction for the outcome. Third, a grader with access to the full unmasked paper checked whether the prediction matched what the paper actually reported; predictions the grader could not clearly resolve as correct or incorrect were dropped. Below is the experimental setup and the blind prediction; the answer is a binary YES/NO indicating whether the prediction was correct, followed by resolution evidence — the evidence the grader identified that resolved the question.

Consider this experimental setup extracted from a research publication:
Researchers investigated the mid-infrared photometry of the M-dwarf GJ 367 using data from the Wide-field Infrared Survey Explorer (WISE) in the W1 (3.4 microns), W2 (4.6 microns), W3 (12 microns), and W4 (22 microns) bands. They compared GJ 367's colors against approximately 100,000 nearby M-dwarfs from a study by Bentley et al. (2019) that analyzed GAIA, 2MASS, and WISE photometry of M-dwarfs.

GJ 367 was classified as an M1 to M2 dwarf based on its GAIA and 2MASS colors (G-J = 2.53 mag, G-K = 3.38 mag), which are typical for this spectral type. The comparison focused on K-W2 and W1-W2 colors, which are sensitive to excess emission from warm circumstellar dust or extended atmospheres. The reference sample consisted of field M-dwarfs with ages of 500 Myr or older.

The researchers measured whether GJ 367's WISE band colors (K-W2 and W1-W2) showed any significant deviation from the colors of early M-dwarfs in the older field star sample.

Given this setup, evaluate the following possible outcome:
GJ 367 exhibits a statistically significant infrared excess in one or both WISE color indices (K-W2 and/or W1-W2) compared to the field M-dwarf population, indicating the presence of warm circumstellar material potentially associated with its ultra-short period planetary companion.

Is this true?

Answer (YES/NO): NO